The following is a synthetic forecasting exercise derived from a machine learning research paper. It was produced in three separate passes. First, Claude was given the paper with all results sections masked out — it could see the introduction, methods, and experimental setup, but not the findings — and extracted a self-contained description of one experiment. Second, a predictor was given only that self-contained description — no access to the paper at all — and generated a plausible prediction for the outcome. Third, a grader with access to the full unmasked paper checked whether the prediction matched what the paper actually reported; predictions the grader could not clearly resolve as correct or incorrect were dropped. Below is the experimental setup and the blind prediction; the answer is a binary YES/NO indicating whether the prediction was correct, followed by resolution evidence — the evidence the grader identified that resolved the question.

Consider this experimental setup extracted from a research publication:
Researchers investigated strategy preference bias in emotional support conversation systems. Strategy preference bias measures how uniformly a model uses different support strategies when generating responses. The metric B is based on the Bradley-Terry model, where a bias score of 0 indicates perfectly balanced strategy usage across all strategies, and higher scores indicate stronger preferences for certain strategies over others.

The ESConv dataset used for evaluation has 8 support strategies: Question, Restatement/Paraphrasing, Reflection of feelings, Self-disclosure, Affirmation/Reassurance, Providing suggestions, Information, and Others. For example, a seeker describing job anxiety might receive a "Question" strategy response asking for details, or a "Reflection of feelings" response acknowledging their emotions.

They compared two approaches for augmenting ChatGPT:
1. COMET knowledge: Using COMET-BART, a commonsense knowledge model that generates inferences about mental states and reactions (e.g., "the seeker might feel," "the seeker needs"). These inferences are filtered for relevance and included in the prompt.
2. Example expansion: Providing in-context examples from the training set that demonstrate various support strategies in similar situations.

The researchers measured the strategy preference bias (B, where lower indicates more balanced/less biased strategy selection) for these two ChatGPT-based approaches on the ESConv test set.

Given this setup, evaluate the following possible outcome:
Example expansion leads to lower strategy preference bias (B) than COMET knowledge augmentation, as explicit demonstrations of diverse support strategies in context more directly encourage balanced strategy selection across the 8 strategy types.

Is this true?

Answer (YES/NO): YES